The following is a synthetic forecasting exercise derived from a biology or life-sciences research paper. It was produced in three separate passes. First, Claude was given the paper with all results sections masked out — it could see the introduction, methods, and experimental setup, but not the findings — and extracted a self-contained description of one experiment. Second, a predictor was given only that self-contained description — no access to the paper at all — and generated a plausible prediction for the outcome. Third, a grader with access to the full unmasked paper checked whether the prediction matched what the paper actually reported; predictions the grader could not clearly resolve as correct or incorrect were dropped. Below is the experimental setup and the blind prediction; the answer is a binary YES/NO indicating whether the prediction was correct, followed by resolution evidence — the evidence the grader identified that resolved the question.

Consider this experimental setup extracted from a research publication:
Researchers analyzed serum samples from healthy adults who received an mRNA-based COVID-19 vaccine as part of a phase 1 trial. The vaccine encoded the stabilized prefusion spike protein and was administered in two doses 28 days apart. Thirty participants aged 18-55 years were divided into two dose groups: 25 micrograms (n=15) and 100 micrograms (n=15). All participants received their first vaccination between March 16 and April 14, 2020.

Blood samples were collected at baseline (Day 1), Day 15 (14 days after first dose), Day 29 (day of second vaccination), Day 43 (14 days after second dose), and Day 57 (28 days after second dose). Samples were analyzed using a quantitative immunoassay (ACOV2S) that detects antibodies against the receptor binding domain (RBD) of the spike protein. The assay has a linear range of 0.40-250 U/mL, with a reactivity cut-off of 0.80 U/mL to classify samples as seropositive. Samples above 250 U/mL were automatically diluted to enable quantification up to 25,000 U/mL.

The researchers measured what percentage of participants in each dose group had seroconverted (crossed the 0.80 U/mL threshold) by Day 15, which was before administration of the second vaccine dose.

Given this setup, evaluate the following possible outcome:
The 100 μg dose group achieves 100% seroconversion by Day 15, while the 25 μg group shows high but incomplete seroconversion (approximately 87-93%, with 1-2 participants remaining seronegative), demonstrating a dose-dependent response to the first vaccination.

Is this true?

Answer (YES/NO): YES